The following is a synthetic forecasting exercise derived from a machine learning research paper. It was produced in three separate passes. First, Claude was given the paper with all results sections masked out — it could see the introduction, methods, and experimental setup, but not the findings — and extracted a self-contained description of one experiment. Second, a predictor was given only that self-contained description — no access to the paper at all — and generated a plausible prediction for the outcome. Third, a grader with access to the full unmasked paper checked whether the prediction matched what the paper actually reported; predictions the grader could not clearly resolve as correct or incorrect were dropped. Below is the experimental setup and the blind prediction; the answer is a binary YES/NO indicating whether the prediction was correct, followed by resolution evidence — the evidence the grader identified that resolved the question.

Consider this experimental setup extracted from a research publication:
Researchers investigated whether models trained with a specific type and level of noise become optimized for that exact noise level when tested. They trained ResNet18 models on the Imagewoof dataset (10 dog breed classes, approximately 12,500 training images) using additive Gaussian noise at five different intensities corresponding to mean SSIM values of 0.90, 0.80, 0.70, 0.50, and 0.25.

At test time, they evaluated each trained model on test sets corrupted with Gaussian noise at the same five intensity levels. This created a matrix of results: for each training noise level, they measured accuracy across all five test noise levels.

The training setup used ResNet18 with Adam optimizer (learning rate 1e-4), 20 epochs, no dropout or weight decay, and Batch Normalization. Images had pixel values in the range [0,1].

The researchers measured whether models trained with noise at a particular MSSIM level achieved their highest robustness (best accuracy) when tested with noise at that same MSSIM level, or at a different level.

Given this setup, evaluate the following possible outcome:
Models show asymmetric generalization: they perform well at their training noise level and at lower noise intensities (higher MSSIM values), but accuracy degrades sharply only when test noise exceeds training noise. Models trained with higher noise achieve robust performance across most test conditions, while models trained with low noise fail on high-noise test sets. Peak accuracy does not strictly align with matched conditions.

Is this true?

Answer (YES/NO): NO